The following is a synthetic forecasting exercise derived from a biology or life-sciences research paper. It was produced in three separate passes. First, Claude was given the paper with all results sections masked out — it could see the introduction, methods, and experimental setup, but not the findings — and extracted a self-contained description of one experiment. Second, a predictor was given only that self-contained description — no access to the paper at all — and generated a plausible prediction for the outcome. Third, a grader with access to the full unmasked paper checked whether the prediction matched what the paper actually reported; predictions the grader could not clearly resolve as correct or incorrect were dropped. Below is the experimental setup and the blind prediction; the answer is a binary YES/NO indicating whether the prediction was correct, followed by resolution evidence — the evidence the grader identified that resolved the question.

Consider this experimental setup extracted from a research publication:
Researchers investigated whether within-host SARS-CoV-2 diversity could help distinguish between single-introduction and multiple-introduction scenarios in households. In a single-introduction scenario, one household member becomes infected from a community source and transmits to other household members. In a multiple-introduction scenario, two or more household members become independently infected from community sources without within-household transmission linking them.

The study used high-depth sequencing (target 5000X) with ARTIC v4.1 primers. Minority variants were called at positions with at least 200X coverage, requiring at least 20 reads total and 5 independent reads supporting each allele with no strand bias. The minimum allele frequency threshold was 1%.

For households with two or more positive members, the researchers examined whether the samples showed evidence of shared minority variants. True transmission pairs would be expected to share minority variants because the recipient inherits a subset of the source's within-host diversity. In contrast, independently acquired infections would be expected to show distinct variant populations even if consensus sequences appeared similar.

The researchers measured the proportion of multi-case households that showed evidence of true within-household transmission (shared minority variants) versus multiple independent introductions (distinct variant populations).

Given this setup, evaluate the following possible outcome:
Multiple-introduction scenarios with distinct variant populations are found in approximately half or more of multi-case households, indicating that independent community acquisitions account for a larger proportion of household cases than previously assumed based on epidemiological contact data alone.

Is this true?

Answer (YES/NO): NO